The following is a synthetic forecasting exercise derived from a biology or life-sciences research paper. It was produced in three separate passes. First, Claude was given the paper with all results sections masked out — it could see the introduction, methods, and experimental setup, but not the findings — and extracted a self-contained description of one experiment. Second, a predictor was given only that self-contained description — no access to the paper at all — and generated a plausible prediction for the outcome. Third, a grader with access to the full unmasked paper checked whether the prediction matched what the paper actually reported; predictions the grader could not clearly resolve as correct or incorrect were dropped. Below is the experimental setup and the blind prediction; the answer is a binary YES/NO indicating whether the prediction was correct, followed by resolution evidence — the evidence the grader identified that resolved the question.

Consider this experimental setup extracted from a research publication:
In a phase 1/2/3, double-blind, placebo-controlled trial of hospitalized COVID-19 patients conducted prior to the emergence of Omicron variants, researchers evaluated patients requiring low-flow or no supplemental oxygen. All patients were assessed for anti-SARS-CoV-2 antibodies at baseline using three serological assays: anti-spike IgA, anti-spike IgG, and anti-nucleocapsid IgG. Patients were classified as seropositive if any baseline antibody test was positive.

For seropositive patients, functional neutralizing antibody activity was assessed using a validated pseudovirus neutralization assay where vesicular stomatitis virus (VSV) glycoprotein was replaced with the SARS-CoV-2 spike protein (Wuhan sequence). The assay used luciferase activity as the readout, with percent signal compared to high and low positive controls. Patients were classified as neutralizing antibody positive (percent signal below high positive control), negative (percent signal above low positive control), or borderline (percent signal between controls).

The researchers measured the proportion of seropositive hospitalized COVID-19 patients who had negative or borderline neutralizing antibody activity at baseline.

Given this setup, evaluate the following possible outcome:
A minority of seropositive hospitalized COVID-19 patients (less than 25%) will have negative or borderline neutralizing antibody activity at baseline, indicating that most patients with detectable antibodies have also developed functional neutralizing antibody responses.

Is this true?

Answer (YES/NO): YES